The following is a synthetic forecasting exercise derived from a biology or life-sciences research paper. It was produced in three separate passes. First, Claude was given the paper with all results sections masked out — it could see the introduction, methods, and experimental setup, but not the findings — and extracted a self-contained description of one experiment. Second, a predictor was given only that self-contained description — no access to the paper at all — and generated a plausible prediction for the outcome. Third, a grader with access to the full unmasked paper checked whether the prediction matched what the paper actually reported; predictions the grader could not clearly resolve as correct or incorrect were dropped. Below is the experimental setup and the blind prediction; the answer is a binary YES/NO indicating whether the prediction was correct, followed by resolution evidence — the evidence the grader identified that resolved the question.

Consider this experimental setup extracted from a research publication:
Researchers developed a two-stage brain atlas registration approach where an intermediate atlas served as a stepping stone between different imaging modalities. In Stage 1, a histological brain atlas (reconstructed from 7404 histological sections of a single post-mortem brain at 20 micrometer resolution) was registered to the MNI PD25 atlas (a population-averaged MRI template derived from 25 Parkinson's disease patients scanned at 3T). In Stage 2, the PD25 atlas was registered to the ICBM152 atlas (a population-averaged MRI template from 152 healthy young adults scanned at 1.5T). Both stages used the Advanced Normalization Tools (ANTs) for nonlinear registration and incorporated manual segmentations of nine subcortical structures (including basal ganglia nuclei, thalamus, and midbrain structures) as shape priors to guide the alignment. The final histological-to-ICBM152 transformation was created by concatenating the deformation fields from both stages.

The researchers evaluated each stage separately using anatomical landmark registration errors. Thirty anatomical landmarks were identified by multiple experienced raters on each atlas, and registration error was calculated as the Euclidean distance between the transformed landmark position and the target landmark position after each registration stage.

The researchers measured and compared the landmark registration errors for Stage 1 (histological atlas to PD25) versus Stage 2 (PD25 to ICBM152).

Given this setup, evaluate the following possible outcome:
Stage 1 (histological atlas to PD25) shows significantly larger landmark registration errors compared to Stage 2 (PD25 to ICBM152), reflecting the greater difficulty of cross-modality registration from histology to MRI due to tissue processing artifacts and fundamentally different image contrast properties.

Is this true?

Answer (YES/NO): YES